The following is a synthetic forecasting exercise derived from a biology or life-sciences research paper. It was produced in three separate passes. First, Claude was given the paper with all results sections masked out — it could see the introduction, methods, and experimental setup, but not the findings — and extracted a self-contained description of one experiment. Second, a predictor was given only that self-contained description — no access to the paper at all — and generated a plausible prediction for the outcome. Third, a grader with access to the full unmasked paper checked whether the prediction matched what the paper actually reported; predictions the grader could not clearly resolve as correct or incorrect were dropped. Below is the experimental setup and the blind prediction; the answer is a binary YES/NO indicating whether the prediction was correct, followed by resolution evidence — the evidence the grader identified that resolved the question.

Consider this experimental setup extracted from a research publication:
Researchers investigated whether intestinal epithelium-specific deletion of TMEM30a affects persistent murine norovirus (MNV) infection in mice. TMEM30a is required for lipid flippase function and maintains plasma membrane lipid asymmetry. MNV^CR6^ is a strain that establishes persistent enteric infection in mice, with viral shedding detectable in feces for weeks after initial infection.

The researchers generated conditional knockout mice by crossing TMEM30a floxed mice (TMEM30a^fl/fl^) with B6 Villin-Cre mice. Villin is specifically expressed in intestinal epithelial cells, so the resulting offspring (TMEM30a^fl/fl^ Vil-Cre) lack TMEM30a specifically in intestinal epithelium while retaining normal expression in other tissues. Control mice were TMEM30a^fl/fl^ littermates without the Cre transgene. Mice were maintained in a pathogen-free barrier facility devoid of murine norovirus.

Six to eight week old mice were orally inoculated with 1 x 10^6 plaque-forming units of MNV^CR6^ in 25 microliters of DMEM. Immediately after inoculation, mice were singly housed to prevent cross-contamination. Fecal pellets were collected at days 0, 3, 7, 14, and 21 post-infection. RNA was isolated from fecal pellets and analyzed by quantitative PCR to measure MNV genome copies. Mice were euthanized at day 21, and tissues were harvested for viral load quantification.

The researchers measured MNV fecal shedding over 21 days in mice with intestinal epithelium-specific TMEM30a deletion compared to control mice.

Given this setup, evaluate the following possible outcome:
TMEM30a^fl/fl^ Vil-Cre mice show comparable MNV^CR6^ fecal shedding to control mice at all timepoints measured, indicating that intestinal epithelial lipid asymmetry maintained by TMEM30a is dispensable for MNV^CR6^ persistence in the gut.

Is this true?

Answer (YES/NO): NO